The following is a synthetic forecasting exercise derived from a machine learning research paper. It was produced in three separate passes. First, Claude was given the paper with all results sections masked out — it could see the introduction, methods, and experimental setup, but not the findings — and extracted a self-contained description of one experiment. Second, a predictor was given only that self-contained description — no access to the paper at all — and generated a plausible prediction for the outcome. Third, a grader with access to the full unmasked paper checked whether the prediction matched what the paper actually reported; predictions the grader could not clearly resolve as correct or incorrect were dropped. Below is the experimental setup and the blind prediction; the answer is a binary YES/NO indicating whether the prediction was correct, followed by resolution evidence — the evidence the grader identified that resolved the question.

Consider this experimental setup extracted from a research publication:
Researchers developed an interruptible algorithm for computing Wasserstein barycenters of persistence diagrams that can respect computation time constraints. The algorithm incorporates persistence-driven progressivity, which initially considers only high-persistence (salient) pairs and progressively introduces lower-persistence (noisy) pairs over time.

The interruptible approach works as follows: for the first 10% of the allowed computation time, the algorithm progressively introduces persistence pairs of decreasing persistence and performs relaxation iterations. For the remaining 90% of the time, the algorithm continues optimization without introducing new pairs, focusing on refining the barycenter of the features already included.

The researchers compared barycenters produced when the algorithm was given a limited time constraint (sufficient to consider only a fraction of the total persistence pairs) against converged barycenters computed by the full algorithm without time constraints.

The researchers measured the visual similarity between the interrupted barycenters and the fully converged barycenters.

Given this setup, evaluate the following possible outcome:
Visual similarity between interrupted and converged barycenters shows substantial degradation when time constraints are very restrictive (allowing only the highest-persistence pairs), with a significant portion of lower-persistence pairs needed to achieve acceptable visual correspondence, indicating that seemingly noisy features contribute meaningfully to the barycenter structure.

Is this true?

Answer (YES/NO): NO